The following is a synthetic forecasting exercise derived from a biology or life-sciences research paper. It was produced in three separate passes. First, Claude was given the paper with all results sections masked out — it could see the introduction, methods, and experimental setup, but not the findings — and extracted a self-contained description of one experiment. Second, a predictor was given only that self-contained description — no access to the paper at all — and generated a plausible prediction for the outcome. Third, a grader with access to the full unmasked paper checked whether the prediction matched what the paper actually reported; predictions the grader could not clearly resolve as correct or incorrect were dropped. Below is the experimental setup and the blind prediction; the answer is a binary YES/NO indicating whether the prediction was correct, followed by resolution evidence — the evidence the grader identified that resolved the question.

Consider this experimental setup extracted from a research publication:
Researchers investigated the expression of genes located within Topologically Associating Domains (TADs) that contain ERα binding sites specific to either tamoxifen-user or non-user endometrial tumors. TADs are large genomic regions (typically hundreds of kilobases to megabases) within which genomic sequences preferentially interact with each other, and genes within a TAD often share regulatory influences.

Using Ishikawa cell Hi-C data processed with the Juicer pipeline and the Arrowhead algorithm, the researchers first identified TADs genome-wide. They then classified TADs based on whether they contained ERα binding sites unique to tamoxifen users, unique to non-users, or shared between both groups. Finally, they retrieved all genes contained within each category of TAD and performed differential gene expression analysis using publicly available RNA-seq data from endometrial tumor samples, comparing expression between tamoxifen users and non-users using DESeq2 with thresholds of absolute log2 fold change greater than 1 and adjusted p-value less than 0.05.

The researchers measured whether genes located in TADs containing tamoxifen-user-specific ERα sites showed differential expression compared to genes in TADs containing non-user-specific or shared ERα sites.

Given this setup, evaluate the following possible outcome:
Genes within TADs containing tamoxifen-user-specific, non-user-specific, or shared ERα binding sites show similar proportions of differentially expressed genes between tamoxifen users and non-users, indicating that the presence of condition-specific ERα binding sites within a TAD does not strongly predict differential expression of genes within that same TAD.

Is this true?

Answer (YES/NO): NO